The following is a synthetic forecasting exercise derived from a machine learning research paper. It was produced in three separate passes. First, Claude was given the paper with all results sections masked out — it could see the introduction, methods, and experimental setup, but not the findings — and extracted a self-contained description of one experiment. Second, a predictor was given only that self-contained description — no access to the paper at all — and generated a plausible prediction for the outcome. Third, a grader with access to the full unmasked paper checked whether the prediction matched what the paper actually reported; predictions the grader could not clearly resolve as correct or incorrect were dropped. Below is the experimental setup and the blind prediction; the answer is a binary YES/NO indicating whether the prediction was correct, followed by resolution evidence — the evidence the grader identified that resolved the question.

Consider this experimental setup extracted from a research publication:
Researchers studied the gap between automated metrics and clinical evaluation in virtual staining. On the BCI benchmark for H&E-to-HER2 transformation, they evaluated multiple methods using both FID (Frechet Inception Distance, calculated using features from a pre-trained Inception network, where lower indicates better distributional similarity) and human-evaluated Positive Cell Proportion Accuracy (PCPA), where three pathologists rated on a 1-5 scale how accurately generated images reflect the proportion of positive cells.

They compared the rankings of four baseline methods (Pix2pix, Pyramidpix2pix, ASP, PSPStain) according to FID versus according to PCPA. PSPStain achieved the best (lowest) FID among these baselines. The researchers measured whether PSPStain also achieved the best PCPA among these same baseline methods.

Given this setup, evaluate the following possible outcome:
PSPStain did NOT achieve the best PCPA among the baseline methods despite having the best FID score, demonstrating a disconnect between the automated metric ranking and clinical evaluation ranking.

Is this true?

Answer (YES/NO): YES